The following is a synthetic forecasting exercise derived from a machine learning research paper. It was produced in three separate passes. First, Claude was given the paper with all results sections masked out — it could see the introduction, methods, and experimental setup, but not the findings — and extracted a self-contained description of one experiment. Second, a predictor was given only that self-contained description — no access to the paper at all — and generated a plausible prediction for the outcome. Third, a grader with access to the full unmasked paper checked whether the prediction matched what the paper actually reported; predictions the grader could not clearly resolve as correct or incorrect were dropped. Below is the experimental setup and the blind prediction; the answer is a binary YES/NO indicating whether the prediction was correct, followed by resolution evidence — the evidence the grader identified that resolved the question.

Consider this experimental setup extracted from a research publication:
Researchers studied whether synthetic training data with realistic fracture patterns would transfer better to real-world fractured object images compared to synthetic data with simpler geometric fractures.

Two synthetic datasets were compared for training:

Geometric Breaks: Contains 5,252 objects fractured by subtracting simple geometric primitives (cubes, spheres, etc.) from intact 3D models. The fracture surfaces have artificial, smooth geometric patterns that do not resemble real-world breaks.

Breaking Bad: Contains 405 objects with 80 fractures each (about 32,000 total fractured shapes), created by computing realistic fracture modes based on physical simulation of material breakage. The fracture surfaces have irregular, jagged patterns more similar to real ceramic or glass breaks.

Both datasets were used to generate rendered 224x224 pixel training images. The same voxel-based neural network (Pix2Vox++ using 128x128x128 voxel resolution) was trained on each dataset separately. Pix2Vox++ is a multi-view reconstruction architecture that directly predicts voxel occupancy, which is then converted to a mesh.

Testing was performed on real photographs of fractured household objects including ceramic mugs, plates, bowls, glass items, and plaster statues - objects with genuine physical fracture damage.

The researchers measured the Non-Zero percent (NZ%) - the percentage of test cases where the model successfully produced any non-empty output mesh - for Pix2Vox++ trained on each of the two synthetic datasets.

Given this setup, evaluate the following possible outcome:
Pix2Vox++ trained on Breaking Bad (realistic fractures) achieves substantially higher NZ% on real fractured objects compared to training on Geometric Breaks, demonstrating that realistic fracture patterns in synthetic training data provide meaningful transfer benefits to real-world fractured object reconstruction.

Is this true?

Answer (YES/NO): YES